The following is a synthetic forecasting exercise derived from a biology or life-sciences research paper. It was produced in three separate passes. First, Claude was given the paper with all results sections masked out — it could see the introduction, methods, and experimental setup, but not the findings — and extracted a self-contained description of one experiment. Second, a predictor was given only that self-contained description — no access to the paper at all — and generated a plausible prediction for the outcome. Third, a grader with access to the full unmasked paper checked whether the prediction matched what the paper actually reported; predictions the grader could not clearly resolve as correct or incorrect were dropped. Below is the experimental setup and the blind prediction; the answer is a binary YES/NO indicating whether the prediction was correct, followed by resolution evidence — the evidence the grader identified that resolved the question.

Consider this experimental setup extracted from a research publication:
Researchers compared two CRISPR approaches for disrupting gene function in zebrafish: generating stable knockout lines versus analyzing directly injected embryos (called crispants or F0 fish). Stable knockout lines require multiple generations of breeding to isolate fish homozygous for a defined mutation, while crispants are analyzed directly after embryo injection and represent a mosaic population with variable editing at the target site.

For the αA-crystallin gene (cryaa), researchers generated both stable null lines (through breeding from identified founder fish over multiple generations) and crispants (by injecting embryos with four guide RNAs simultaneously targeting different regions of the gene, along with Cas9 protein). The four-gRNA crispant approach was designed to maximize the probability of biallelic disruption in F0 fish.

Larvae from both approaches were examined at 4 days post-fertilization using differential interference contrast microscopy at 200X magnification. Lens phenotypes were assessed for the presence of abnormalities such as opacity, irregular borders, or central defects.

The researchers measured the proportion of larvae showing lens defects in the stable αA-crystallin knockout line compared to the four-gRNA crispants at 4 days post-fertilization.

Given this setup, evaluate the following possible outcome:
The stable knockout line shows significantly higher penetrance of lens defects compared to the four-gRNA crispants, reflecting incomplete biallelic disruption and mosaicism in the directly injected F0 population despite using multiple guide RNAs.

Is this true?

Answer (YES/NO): YES